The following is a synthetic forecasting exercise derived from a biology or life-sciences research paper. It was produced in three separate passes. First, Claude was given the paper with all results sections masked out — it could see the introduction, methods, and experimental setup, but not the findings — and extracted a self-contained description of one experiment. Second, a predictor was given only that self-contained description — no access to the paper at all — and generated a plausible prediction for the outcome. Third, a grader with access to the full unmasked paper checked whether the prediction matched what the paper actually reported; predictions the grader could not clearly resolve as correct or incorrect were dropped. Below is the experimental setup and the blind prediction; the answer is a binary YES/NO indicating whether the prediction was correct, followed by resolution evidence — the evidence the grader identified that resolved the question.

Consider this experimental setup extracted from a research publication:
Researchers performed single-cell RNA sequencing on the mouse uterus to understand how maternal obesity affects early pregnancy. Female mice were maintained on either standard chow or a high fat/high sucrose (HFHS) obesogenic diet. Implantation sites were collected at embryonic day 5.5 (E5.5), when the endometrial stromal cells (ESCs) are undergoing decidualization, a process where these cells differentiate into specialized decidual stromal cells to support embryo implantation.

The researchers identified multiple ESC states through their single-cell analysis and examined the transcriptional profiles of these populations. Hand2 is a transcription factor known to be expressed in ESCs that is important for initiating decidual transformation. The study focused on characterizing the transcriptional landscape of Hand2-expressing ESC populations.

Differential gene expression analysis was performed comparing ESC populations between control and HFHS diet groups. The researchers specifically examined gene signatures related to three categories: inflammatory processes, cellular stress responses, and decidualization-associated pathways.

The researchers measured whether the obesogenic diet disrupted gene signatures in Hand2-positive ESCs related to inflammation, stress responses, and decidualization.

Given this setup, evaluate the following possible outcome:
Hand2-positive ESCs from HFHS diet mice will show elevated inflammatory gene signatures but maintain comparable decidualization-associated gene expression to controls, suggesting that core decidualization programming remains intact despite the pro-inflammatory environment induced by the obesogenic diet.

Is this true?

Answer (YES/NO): NO